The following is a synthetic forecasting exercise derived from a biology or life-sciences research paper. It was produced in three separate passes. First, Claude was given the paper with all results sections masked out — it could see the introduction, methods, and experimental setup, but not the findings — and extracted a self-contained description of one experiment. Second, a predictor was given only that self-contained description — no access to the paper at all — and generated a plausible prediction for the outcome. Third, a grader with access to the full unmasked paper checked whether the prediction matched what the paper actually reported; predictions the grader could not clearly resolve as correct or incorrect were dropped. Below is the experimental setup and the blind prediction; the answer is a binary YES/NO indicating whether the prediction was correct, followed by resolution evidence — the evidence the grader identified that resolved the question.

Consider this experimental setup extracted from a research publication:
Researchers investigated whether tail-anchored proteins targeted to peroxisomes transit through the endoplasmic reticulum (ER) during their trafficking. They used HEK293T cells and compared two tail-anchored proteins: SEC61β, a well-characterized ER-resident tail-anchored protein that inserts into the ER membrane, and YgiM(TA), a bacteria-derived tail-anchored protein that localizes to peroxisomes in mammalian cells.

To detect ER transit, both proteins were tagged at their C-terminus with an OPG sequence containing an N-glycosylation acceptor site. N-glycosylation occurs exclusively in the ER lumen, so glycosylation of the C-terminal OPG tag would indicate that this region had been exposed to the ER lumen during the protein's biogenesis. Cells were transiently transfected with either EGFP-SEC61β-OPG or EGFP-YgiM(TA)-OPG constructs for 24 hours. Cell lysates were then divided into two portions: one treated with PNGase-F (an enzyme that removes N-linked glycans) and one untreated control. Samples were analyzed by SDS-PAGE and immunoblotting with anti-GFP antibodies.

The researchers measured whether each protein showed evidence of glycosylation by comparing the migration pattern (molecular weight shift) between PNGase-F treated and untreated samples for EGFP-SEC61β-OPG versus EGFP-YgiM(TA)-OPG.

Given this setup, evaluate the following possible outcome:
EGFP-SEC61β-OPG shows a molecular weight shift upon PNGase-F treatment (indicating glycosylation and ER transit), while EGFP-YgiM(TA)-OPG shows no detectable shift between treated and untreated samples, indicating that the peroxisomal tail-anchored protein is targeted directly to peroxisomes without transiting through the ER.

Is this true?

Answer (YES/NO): YES